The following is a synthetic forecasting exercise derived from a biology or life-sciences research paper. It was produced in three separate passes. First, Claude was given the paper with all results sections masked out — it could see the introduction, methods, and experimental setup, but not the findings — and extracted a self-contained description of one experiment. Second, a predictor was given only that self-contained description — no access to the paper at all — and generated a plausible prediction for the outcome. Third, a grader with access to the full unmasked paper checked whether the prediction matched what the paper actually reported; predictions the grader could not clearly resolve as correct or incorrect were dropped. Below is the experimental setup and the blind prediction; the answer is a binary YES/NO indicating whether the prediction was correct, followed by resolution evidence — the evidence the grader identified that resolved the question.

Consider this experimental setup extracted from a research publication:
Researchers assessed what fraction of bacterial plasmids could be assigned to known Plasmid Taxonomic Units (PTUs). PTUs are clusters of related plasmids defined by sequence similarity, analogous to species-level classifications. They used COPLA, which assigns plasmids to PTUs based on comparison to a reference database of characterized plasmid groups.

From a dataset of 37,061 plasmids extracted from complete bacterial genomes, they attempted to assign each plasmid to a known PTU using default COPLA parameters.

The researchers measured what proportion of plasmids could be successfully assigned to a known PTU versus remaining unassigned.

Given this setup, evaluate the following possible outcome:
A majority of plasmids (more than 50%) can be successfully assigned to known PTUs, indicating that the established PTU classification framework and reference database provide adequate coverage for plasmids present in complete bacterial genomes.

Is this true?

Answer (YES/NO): NO